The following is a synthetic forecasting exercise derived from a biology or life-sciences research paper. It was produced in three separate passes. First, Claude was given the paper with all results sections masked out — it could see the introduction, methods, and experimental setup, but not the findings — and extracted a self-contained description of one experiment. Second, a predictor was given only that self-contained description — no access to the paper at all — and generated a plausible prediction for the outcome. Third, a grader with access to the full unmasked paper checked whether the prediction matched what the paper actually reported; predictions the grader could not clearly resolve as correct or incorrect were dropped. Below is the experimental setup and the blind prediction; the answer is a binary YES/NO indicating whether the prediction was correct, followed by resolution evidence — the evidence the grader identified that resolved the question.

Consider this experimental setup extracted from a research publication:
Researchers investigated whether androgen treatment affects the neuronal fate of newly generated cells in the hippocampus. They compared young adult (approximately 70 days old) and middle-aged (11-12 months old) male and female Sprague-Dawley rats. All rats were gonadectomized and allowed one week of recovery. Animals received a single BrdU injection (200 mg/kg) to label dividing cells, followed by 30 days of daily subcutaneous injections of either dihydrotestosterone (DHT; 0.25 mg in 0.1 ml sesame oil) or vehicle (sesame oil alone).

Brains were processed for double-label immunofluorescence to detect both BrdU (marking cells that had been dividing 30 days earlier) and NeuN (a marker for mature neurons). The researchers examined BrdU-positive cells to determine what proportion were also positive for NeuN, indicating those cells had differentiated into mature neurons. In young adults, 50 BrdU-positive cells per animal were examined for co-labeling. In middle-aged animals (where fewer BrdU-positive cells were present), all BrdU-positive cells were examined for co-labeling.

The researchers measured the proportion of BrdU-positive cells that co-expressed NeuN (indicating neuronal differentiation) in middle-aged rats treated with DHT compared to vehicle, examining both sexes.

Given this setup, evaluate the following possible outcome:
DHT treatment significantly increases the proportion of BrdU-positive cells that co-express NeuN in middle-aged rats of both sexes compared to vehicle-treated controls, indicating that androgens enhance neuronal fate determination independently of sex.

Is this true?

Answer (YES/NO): NO